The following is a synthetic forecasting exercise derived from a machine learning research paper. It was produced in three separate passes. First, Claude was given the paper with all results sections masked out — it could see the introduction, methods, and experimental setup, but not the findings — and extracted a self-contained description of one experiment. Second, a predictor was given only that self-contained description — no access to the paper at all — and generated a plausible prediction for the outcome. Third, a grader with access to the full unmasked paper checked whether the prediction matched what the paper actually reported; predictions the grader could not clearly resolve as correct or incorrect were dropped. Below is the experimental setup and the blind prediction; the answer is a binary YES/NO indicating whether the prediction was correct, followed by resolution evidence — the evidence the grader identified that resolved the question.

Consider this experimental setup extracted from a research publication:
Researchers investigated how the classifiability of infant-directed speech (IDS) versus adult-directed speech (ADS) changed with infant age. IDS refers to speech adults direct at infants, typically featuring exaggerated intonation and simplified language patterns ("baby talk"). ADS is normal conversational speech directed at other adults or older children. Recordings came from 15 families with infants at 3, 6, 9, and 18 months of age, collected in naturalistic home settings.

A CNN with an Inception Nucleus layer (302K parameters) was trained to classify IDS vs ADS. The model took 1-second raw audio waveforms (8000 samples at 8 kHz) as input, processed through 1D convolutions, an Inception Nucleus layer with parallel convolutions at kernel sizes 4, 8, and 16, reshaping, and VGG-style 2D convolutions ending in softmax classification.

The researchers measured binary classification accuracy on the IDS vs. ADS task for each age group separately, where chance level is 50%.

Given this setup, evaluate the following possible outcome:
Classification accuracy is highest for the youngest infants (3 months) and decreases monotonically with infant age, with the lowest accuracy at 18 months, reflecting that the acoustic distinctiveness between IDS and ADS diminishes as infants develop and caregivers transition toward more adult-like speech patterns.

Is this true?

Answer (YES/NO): NO